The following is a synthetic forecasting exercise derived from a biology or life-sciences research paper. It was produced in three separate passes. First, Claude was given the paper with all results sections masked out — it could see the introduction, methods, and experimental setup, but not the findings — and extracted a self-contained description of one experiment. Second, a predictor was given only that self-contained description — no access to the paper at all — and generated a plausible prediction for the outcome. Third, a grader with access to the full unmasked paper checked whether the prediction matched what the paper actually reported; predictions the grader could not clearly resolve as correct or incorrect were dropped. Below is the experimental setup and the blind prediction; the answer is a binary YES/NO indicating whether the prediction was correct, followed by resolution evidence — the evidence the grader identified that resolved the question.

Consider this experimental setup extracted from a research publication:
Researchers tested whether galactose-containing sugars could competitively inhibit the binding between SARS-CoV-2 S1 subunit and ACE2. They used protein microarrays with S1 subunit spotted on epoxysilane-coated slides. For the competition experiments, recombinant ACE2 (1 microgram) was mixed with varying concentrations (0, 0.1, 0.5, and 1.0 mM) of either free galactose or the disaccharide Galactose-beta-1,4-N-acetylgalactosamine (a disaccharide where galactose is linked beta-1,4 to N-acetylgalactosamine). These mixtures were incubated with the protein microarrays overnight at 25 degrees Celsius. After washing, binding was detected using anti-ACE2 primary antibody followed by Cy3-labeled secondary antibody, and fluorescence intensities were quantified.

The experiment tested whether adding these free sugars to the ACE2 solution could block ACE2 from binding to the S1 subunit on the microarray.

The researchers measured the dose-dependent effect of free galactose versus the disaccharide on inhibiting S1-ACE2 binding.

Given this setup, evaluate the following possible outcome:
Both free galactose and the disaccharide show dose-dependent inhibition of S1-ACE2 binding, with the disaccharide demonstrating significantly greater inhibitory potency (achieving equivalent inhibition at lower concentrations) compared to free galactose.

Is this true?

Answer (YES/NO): NO